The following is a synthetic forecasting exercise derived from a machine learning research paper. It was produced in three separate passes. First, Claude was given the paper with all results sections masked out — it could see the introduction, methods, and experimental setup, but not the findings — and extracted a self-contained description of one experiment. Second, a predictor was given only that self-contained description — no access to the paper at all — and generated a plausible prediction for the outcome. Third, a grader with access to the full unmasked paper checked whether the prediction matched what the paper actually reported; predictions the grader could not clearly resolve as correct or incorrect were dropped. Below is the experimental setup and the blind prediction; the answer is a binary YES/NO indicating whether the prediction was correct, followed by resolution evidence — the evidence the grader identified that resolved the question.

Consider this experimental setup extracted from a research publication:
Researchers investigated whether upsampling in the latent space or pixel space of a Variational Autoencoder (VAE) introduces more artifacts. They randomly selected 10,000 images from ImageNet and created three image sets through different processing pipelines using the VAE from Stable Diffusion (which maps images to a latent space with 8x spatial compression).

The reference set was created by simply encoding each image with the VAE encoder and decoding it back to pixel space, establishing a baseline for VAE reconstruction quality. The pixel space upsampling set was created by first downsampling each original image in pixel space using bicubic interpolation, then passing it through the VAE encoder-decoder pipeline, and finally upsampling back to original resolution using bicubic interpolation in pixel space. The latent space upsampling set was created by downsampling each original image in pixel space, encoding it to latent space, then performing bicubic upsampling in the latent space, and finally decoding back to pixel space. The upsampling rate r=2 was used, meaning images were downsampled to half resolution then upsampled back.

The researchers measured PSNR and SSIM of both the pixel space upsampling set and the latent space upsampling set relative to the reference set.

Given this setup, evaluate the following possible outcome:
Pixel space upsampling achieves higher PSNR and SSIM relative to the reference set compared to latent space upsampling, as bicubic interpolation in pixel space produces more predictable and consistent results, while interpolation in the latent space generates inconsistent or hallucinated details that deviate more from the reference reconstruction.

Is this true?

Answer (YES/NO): YES